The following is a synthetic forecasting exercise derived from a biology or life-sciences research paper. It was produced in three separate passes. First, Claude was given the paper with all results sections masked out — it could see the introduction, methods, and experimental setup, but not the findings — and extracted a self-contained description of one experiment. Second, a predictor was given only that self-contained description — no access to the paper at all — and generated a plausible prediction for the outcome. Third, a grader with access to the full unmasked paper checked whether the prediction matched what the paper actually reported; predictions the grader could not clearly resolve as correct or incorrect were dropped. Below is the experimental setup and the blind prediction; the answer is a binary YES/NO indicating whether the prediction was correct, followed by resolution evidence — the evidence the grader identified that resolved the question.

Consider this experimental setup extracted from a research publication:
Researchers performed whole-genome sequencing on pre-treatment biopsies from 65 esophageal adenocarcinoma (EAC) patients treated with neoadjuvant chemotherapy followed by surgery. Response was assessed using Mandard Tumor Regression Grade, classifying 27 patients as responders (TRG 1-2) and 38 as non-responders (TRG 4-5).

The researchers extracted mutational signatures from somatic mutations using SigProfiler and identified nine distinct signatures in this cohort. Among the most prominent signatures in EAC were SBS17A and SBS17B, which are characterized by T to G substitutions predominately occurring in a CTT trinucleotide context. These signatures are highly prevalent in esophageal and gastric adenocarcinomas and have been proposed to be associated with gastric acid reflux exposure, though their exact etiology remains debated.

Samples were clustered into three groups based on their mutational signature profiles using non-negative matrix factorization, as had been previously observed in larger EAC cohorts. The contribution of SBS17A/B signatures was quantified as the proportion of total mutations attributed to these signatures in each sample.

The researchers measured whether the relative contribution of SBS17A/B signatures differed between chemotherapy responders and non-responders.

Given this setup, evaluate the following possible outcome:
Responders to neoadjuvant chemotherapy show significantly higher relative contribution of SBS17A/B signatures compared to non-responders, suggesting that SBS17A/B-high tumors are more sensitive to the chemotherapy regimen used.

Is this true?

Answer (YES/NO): NO